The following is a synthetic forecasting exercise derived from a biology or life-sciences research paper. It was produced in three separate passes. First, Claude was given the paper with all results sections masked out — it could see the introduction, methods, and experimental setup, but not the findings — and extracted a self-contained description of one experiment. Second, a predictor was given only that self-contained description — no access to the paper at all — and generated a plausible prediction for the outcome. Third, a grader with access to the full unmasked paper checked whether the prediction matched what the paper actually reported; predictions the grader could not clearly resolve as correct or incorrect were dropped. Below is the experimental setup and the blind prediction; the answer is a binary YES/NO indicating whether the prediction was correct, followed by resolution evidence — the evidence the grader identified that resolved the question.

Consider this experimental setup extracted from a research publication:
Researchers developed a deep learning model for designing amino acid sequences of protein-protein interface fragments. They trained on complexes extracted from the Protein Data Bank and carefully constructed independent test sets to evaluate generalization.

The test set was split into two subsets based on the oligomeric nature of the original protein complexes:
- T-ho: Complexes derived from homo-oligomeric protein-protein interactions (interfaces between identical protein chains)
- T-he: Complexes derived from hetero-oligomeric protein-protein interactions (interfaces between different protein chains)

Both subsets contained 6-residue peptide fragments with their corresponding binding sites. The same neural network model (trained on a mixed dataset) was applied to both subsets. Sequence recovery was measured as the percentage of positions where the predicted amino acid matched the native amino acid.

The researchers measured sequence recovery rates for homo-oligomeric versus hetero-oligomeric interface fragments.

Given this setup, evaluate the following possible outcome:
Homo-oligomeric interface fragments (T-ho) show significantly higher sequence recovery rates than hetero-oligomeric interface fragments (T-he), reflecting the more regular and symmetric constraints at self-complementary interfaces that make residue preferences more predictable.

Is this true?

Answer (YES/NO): YES